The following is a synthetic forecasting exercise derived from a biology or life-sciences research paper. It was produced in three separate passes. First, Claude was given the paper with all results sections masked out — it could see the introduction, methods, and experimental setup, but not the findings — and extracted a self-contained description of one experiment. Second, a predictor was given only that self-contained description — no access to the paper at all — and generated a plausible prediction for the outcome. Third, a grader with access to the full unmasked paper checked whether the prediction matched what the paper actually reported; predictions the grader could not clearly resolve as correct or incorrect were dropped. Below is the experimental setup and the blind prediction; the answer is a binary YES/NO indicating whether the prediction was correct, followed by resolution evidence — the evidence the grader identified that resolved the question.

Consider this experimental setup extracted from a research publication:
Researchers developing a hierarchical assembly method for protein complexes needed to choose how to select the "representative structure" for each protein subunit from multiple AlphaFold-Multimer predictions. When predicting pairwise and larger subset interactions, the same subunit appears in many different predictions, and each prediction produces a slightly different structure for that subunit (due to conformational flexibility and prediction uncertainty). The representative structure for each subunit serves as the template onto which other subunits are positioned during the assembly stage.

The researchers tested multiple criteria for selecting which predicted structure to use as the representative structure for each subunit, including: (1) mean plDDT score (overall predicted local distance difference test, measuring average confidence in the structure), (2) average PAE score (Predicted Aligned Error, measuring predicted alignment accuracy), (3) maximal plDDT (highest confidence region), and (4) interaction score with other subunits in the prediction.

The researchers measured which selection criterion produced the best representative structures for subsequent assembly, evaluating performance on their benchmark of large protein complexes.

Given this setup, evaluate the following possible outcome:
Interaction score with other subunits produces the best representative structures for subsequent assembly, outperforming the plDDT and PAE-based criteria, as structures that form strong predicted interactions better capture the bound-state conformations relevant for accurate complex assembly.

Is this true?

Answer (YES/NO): NO